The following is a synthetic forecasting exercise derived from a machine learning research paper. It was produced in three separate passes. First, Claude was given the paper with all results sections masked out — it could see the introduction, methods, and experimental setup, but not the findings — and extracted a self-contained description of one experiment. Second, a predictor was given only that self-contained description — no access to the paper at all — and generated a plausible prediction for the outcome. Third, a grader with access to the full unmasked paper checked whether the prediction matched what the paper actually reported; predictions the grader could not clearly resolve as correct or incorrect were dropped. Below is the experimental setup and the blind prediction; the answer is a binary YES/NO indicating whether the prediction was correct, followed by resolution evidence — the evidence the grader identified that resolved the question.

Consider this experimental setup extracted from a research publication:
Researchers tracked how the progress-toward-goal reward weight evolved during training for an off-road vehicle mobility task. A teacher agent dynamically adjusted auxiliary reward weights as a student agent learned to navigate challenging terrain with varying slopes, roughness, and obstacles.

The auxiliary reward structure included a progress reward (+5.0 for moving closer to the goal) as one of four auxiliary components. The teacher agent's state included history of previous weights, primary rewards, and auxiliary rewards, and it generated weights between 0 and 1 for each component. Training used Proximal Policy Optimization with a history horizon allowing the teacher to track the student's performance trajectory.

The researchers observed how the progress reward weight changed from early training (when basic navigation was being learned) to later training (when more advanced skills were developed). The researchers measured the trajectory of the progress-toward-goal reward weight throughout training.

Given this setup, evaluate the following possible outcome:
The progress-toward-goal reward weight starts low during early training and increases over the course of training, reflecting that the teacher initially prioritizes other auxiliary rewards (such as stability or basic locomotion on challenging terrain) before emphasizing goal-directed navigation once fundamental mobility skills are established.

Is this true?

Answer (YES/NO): NO